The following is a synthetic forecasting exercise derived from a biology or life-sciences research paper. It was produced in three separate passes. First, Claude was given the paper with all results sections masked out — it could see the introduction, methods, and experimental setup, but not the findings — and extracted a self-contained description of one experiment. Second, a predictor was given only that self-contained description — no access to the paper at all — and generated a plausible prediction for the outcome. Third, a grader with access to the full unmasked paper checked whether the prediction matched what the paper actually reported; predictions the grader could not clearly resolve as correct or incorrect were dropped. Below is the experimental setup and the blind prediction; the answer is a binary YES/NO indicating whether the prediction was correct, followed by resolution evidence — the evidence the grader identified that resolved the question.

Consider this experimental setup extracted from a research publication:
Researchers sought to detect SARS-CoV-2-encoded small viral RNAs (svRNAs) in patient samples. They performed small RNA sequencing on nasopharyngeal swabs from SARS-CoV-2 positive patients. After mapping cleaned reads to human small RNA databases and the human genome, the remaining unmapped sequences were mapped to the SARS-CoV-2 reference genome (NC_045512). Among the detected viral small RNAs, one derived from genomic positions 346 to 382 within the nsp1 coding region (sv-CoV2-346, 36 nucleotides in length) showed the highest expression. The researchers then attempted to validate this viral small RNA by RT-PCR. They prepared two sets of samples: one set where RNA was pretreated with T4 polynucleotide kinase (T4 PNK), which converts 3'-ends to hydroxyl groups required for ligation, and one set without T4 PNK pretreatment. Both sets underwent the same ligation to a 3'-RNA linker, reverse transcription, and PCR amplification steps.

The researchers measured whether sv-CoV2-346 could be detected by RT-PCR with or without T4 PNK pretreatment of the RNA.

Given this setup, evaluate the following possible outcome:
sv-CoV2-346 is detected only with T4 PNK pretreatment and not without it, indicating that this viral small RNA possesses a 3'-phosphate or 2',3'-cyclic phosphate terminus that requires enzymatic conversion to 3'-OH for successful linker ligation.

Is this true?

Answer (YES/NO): YES